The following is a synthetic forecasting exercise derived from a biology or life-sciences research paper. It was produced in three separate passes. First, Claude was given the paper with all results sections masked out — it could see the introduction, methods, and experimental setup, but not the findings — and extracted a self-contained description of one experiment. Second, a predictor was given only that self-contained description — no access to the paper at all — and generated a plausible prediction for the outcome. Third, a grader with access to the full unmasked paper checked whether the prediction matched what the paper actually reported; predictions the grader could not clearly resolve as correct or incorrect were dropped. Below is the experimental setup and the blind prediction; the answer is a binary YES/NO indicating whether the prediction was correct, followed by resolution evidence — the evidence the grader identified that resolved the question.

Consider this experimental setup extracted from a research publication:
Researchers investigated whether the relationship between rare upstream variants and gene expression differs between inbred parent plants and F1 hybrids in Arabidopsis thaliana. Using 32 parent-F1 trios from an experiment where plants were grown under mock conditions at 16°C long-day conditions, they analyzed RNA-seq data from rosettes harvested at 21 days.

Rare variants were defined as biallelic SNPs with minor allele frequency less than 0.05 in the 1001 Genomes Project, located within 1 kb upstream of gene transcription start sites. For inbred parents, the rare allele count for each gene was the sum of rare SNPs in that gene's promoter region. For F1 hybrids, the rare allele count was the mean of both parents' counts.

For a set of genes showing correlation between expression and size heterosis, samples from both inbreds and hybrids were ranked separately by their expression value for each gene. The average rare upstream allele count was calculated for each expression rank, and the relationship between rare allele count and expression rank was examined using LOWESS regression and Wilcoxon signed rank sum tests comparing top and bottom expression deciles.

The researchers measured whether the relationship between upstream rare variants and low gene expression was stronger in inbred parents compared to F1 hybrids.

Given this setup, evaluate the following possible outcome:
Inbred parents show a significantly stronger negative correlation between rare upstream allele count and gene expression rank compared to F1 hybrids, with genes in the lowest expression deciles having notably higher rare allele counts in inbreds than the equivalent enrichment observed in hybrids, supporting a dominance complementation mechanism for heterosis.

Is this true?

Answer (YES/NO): NO